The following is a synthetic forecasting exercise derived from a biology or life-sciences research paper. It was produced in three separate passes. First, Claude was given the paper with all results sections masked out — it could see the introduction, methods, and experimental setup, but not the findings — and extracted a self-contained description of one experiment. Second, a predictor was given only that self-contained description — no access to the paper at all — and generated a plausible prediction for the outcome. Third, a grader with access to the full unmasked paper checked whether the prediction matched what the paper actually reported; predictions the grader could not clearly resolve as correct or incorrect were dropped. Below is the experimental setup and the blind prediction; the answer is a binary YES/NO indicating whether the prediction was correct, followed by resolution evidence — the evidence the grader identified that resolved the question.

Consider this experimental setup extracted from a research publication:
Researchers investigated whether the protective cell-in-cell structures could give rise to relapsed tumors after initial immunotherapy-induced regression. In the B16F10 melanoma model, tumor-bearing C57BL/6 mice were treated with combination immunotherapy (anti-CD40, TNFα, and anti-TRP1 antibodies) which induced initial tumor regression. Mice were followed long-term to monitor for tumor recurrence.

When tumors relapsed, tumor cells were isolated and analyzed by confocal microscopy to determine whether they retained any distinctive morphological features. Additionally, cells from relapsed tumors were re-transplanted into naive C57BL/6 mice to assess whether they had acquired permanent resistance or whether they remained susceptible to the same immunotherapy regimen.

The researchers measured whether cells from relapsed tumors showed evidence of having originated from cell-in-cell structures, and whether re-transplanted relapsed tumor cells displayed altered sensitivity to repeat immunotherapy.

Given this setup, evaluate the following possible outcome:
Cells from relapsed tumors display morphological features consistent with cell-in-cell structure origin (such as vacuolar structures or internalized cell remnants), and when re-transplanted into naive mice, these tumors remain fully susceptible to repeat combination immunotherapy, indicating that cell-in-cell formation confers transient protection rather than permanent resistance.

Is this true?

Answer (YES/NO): YES